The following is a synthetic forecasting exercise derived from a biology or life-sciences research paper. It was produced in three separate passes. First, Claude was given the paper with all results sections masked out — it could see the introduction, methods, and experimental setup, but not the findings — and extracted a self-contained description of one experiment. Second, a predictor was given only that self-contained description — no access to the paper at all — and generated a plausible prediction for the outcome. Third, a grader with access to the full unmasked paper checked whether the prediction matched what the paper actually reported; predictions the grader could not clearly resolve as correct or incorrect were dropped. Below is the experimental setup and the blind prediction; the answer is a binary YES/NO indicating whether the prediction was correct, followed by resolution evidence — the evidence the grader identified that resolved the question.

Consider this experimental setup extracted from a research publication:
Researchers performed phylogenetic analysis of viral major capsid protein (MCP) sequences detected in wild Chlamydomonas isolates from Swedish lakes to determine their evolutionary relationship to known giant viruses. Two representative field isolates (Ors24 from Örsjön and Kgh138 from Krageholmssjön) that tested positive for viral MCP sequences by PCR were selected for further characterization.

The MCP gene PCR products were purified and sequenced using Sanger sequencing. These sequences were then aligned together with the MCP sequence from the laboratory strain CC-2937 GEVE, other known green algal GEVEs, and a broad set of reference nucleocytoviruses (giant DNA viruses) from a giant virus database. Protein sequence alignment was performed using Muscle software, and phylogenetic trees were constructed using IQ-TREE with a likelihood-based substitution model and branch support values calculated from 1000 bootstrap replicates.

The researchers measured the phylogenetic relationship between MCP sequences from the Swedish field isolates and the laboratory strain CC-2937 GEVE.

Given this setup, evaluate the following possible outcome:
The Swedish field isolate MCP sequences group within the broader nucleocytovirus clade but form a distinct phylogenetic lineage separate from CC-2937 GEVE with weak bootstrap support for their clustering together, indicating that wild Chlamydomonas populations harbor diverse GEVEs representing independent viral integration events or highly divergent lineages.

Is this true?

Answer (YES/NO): NO